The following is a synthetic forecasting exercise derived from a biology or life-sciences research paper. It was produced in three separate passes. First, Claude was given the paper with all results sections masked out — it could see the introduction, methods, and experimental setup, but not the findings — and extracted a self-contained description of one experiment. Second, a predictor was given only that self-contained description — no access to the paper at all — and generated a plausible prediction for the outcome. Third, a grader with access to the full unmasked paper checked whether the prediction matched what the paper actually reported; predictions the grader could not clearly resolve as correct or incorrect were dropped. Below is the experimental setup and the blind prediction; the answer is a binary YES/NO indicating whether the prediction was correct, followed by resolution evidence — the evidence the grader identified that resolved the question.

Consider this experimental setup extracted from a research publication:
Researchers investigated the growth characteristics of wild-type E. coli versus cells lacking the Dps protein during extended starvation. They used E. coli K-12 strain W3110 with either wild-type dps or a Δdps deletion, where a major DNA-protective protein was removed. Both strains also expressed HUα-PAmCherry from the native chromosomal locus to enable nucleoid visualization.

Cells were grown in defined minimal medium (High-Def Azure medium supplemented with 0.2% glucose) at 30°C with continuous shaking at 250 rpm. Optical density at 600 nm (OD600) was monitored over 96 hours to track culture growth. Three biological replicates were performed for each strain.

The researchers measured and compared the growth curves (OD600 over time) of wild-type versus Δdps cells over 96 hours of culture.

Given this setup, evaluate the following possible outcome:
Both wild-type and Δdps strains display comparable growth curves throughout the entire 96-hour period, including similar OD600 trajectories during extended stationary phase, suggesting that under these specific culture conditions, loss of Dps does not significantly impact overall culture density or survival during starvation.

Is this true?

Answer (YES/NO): NO